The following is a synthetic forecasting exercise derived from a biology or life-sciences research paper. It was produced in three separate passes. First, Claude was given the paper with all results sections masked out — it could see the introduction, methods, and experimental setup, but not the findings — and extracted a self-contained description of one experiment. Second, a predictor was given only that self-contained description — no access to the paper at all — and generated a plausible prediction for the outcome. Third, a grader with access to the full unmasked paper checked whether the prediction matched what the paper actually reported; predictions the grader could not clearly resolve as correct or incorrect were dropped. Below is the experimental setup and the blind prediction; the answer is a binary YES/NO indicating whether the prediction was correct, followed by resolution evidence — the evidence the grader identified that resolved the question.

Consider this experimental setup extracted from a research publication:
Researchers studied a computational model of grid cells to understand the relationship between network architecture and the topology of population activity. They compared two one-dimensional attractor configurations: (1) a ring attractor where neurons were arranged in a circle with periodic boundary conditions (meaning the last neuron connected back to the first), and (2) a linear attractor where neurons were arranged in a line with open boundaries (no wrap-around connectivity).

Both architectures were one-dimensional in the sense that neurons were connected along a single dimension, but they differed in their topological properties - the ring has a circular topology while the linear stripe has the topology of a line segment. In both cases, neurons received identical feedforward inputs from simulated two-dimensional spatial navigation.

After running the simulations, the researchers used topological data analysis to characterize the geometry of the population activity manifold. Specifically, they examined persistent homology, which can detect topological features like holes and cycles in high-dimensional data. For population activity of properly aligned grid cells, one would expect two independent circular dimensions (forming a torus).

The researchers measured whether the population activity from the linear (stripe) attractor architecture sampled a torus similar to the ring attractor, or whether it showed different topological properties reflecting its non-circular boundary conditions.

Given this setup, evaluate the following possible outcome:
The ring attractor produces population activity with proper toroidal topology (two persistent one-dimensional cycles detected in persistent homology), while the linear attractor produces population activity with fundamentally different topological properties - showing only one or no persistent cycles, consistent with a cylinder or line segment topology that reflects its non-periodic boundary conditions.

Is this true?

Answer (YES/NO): NO